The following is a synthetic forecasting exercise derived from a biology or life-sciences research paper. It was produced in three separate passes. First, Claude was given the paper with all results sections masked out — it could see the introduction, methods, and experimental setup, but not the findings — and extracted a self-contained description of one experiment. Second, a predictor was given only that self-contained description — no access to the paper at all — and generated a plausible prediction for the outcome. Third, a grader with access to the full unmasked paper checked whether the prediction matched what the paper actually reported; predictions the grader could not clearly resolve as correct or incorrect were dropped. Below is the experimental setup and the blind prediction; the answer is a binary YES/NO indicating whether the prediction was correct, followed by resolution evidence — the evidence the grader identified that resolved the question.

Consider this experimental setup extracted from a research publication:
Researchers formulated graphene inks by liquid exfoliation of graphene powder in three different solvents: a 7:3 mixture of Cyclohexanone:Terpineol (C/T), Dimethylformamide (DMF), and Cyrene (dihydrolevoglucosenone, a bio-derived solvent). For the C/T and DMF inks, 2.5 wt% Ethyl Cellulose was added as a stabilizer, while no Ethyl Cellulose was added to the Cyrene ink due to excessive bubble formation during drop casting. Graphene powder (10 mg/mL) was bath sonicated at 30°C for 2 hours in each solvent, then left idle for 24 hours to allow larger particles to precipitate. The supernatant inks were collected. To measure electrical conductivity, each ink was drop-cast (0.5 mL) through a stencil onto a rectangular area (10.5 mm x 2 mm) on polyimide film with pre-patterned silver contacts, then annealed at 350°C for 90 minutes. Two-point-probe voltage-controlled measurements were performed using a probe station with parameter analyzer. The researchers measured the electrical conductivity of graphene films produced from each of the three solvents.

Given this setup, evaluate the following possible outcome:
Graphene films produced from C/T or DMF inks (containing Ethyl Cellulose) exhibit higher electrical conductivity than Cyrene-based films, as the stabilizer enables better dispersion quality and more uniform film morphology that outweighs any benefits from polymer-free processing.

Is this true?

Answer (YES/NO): NO